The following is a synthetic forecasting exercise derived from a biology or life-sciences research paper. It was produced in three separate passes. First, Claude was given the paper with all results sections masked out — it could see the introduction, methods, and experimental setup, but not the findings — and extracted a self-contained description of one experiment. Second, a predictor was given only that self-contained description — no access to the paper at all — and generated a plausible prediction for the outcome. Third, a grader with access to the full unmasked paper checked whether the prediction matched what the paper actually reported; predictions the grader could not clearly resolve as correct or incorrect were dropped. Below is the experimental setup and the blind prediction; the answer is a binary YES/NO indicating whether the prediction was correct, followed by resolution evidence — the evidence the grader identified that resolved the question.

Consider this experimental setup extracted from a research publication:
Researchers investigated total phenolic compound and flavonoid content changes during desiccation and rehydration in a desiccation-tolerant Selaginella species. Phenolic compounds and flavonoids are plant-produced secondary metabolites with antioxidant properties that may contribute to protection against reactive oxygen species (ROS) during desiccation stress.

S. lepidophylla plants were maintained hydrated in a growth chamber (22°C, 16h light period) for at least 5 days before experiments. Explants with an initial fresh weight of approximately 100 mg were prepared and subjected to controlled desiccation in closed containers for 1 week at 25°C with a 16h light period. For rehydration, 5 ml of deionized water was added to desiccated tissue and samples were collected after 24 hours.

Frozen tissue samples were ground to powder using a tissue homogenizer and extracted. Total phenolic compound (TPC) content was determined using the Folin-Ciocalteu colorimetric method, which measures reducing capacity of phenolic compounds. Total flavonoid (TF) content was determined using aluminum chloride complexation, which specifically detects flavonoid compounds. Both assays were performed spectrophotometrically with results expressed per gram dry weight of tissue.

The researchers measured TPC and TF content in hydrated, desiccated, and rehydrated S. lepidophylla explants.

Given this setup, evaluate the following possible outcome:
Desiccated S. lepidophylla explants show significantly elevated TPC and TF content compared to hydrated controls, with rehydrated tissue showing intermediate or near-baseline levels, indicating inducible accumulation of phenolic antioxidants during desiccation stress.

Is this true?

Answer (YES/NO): NO